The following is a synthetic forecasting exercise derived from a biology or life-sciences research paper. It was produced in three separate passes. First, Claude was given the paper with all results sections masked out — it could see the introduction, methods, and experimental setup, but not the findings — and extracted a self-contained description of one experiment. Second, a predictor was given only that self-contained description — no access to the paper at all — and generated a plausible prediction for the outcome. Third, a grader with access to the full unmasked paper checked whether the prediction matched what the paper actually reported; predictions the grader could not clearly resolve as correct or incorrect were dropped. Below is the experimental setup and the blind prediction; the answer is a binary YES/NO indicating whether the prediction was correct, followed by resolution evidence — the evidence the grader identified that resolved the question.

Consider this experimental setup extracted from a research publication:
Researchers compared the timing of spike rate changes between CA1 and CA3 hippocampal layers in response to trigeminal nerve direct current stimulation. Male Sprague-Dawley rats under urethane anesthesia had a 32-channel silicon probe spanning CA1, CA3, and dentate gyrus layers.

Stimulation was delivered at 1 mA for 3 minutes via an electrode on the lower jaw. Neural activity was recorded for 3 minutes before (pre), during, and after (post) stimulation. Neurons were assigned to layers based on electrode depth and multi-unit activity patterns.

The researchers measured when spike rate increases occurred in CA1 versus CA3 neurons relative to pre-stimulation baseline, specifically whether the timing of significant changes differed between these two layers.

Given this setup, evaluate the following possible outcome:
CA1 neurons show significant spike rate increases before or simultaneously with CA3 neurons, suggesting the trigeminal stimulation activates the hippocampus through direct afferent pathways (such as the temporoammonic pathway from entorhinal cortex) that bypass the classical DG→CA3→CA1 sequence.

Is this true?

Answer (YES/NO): YES